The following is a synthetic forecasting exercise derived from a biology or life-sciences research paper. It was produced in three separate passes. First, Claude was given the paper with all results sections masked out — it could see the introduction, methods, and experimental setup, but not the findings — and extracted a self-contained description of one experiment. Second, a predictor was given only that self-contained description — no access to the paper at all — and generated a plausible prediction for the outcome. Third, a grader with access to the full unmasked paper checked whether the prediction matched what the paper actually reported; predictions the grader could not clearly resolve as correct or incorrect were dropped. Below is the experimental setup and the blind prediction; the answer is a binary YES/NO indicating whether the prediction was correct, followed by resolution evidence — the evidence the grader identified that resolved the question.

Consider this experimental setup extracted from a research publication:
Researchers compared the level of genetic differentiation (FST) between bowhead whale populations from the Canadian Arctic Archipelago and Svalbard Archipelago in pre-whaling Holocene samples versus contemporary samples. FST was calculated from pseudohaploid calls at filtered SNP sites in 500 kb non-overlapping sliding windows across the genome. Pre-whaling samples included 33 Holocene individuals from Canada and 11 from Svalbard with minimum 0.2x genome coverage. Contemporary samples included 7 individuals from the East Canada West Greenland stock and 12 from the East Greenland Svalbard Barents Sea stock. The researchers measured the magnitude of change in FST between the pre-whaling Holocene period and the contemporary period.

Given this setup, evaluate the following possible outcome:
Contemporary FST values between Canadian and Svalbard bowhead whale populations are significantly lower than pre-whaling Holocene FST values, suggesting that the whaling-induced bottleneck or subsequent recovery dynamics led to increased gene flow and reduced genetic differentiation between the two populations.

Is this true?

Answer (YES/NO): NO